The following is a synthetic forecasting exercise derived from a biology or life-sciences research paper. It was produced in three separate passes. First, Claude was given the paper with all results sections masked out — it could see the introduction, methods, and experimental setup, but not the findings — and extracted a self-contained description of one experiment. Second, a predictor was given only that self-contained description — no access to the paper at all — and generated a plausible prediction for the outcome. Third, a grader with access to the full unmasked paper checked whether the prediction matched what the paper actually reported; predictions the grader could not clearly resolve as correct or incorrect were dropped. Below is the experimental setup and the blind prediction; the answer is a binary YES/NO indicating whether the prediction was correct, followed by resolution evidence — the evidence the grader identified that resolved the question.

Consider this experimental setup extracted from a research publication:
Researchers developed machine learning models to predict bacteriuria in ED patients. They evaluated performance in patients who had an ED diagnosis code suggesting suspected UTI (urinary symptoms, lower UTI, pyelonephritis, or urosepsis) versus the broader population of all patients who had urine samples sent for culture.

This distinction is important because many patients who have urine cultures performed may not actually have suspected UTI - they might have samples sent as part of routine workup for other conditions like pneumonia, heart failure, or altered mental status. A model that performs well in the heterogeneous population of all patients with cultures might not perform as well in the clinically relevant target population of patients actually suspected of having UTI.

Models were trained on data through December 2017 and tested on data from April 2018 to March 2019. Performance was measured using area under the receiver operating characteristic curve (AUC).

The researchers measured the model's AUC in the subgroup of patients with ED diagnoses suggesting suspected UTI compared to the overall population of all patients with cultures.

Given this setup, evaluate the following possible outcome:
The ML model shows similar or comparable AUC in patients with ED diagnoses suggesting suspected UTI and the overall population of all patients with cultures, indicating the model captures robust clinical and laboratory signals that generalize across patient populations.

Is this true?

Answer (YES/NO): YES